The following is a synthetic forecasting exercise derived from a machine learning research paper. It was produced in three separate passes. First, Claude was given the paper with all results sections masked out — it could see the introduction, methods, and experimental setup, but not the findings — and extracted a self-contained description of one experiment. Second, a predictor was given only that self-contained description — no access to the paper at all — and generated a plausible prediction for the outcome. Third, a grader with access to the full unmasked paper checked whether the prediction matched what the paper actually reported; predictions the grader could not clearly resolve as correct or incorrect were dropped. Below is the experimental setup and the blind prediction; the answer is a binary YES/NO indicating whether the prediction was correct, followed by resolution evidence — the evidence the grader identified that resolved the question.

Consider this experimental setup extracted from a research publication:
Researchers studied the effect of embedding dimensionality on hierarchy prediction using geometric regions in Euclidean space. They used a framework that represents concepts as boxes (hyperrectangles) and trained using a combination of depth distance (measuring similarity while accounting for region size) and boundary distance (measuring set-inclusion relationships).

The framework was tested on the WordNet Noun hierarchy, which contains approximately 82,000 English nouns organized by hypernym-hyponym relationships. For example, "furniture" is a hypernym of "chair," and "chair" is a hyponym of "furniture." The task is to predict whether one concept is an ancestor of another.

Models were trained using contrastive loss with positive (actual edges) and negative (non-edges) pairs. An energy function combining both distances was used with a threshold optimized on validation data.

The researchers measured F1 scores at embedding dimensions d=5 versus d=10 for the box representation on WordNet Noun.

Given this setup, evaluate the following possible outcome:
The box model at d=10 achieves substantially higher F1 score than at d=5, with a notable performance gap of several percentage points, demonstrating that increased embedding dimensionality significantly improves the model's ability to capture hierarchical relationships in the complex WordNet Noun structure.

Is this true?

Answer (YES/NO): NO